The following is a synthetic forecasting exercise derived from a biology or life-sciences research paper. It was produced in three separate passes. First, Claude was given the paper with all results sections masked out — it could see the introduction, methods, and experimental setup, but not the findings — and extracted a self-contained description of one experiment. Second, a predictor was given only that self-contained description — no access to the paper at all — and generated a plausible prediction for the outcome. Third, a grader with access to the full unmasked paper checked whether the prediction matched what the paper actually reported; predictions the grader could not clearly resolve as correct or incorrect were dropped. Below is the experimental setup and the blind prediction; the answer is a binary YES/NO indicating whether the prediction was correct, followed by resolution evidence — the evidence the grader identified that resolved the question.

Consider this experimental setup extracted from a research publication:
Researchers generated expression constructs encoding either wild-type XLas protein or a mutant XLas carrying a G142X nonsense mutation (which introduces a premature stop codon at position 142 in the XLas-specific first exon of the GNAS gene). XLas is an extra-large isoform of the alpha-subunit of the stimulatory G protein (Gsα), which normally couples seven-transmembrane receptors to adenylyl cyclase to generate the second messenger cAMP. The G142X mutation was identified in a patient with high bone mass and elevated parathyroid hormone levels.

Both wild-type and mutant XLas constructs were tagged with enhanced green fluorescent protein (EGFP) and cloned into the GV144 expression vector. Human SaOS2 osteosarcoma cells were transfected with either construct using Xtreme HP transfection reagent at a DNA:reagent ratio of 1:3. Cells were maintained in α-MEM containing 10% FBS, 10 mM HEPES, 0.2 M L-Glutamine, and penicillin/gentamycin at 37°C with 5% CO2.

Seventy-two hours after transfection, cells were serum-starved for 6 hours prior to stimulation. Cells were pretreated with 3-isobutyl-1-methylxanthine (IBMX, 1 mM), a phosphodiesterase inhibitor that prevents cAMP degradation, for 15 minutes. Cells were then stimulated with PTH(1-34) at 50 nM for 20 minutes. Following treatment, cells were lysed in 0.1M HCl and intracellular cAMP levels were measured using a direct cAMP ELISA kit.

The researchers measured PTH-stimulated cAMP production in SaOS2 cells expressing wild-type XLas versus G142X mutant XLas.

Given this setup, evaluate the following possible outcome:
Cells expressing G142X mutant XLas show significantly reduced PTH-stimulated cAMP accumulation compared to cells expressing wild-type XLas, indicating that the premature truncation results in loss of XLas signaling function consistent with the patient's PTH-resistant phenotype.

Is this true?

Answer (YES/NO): YES